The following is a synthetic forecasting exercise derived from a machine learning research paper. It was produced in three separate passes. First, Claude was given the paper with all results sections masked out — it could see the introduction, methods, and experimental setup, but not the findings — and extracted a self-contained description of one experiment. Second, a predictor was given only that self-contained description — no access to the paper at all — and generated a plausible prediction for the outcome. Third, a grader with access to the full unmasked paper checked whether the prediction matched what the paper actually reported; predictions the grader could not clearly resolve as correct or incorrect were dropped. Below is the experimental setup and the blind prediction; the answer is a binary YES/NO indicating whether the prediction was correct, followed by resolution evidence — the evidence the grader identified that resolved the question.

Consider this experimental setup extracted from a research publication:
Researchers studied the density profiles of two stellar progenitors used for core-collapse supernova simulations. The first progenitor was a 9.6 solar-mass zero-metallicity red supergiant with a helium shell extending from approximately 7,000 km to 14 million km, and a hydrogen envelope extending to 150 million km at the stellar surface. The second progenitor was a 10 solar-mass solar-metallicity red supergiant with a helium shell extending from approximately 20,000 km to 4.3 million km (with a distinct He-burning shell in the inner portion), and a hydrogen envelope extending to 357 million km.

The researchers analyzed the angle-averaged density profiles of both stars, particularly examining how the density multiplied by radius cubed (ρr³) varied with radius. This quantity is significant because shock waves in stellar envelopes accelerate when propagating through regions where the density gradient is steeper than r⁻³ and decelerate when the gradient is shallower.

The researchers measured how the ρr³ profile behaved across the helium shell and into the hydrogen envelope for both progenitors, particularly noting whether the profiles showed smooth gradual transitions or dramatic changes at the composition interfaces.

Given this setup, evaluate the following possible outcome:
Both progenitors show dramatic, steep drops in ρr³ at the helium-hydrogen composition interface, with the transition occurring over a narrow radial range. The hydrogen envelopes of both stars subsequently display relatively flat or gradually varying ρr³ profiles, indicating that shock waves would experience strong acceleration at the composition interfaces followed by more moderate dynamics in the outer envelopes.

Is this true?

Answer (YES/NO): NO